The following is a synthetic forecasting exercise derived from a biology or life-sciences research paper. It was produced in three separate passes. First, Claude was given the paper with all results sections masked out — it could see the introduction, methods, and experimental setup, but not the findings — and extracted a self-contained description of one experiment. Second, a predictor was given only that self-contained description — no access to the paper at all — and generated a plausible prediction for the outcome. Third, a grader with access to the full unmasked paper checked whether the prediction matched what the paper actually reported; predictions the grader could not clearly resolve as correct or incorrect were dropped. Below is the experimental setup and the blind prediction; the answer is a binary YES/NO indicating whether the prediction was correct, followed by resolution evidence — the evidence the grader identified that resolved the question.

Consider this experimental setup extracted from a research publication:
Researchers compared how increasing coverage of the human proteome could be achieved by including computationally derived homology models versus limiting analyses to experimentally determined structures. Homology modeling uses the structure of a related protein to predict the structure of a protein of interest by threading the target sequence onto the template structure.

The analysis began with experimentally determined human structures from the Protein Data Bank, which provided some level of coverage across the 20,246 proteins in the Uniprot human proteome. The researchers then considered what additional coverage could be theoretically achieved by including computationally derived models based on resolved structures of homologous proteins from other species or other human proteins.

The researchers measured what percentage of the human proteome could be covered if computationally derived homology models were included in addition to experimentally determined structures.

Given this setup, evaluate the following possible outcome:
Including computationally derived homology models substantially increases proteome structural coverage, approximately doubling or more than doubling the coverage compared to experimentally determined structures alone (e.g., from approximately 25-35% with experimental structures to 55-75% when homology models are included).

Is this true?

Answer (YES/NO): YES